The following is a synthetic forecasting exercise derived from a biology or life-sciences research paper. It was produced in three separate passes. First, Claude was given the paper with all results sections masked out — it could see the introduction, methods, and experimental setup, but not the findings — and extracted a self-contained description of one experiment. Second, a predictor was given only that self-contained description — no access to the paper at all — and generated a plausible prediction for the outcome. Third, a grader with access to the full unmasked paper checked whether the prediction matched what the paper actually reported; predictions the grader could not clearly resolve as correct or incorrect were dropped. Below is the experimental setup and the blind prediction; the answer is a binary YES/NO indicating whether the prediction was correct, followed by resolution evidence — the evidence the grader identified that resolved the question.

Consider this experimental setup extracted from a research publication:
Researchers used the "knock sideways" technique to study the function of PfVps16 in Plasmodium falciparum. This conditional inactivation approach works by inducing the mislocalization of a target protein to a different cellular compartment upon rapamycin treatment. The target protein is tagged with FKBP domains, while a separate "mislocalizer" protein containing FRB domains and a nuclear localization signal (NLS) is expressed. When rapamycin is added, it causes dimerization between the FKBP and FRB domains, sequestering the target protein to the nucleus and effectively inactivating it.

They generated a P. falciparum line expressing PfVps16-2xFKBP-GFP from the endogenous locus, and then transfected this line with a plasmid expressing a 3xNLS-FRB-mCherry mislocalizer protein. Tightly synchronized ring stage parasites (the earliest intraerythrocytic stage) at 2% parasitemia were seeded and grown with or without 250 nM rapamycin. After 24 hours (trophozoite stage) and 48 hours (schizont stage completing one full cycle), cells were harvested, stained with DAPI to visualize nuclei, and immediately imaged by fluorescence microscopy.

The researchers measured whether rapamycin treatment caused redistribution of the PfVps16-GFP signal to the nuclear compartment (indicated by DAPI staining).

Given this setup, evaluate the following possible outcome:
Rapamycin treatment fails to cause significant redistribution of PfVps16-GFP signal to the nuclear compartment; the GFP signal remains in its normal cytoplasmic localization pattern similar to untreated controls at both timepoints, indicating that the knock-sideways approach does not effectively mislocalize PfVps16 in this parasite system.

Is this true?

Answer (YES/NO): YES